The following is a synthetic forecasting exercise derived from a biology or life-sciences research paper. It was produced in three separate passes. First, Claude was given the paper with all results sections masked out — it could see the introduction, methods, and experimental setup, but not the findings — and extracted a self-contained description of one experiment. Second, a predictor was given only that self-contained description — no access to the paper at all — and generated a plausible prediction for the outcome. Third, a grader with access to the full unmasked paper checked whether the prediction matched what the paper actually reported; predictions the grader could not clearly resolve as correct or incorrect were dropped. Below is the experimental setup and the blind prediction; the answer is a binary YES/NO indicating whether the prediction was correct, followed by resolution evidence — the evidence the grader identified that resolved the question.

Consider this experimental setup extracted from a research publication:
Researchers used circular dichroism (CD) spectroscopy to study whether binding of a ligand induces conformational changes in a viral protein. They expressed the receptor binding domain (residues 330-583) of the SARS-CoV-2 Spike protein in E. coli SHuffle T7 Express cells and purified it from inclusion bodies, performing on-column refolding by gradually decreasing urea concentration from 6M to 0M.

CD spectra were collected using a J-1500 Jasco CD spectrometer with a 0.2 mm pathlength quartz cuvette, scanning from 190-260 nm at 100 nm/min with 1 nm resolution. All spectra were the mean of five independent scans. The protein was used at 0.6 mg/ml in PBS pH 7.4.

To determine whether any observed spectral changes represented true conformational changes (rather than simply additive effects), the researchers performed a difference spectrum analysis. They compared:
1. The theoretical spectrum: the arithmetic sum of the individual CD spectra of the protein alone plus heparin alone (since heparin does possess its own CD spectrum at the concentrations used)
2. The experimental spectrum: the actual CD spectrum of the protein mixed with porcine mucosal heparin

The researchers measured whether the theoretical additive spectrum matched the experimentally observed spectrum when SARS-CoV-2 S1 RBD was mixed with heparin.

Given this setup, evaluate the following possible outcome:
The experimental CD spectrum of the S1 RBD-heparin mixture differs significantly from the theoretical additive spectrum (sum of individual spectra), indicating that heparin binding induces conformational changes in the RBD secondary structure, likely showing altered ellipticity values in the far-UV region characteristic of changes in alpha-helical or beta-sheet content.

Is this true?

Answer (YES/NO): YES